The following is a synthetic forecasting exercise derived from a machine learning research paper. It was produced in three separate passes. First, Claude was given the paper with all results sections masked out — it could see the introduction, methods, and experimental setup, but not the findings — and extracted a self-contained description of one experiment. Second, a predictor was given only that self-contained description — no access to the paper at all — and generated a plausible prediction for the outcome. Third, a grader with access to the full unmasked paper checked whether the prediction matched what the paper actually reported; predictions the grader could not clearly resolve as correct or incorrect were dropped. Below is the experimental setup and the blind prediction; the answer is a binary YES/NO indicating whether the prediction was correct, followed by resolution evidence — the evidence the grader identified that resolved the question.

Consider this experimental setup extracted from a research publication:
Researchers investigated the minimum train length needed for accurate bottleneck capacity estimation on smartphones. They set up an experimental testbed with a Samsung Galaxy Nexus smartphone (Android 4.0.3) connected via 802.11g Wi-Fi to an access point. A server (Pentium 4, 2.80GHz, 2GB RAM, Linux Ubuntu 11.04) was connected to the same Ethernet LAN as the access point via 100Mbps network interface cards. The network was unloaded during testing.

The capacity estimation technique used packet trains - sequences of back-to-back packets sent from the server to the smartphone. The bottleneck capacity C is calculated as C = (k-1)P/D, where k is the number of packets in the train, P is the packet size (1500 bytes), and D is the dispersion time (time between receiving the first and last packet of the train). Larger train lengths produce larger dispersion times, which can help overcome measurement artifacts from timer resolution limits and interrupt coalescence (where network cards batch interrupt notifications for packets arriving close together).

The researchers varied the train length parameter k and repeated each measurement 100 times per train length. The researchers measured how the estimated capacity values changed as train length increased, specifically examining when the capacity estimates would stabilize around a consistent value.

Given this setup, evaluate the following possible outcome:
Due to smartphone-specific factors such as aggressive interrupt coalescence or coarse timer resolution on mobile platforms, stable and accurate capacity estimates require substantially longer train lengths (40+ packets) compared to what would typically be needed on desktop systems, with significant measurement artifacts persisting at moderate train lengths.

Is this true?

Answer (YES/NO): YES